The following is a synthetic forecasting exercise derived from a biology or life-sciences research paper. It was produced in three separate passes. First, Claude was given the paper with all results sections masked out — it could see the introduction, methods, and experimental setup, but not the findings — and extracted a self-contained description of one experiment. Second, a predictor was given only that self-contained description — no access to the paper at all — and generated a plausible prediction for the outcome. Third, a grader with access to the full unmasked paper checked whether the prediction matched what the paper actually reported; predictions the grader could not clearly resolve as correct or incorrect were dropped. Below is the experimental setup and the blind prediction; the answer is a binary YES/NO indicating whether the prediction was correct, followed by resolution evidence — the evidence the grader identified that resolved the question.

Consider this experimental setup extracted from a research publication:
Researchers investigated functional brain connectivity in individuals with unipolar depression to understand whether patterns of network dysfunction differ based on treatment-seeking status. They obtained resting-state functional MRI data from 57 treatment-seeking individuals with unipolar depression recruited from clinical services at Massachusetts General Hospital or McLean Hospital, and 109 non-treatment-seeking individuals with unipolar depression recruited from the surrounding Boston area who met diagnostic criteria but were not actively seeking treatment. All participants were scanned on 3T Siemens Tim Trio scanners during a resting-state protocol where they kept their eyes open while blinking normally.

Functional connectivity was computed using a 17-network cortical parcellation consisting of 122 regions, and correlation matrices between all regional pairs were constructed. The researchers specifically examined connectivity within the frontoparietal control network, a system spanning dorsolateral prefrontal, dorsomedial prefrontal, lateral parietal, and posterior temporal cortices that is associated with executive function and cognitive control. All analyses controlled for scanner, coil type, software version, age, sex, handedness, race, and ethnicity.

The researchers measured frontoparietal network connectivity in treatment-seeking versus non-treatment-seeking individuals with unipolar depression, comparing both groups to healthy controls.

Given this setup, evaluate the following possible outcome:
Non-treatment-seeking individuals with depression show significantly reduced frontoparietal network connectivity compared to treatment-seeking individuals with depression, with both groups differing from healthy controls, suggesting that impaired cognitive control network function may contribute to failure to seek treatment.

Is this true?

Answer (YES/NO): NO